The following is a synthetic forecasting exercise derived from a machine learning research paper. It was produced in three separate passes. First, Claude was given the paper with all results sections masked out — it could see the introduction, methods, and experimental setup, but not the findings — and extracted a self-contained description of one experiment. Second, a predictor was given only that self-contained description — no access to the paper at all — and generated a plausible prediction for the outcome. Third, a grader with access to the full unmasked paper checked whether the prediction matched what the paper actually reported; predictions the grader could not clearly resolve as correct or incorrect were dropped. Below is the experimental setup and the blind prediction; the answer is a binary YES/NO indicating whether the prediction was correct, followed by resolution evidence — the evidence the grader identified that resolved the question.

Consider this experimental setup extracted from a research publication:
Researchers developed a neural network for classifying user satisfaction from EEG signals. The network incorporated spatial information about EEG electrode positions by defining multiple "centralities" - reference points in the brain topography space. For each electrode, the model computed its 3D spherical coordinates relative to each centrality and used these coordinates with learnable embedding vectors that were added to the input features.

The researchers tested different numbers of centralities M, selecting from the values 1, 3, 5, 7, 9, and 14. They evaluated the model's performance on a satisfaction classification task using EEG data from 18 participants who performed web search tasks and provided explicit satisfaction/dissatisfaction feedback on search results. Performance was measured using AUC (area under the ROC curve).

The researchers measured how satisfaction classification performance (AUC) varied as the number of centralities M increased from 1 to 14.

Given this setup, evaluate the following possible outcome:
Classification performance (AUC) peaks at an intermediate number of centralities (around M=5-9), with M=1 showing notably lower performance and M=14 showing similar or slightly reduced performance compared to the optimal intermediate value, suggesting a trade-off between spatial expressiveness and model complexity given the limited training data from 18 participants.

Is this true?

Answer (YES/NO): NO